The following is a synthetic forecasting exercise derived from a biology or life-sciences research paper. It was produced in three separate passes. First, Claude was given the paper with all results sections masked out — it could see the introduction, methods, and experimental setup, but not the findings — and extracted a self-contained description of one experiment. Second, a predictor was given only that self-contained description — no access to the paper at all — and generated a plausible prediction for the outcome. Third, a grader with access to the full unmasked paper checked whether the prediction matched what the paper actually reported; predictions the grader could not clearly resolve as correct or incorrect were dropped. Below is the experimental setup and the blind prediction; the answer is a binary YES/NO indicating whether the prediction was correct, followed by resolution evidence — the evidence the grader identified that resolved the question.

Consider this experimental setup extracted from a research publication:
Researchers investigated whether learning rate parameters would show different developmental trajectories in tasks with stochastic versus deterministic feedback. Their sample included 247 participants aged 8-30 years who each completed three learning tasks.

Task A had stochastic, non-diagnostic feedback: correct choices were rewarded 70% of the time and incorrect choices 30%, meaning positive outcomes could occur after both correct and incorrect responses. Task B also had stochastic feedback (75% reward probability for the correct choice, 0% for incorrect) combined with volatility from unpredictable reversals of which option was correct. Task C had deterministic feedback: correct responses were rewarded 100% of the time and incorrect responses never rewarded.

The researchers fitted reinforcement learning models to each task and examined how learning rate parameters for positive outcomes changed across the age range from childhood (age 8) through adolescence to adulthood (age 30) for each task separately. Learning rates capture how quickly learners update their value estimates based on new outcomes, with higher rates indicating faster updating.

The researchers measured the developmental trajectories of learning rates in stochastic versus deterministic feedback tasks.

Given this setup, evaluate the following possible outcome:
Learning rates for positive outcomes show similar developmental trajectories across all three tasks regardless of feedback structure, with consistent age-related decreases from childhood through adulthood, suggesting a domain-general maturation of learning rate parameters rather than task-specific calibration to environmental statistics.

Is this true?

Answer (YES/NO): NO